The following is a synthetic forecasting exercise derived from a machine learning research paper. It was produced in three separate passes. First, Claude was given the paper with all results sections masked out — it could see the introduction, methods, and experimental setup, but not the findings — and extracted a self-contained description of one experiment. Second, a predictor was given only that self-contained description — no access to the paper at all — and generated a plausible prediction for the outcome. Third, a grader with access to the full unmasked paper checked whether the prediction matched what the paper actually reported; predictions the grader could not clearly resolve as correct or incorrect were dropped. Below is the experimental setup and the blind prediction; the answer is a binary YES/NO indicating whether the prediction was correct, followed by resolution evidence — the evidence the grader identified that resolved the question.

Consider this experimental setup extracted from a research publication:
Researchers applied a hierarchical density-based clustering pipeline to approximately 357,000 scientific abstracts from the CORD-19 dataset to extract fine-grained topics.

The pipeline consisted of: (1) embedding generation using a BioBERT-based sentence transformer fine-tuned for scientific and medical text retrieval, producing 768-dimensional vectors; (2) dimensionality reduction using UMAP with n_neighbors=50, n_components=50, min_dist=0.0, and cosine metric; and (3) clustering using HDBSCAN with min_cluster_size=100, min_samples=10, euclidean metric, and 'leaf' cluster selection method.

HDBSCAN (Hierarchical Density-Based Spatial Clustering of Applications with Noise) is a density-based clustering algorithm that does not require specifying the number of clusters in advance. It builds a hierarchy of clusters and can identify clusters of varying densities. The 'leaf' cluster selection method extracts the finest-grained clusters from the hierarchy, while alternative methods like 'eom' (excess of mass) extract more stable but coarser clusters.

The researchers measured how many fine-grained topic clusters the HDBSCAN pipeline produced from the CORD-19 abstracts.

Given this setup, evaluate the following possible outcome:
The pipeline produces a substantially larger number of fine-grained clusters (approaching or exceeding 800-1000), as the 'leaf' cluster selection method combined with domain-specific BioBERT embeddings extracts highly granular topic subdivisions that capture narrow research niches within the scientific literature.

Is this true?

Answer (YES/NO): NO